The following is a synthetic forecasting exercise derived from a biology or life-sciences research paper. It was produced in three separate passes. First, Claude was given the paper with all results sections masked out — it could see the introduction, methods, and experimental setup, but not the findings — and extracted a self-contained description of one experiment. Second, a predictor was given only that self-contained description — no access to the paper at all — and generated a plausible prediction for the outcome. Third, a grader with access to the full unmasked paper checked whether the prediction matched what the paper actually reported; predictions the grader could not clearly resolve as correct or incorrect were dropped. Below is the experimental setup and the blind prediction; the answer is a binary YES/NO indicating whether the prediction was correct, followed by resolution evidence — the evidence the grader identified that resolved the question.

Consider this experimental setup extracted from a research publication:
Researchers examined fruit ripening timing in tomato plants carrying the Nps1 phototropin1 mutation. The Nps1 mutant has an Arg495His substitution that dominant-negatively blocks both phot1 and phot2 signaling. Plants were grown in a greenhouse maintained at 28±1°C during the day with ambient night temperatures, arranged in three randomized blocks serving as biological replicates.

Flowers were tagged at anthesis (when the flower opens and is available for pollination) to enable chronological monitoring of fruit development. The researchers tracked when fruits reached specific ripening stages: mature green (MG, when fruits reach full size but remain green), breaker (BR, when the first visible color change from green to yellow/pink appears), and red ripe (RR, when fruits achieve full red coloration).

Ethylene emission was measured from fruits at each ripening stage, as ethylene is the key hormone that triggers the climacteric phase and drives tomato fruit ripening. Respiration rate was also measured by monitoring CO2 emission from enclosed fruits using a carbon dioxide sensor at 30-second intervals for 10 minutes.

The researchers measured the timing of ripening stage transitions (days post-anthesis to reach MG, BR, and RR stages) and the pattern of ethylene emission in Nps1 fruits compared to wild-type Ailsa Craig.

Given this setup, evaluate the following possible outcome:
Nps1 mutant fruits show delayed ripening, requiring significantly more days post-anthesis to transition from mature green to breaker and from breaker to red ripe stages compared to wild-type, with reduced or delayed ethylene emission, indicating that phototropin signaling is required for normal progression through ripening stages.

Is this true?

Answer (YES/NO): NO